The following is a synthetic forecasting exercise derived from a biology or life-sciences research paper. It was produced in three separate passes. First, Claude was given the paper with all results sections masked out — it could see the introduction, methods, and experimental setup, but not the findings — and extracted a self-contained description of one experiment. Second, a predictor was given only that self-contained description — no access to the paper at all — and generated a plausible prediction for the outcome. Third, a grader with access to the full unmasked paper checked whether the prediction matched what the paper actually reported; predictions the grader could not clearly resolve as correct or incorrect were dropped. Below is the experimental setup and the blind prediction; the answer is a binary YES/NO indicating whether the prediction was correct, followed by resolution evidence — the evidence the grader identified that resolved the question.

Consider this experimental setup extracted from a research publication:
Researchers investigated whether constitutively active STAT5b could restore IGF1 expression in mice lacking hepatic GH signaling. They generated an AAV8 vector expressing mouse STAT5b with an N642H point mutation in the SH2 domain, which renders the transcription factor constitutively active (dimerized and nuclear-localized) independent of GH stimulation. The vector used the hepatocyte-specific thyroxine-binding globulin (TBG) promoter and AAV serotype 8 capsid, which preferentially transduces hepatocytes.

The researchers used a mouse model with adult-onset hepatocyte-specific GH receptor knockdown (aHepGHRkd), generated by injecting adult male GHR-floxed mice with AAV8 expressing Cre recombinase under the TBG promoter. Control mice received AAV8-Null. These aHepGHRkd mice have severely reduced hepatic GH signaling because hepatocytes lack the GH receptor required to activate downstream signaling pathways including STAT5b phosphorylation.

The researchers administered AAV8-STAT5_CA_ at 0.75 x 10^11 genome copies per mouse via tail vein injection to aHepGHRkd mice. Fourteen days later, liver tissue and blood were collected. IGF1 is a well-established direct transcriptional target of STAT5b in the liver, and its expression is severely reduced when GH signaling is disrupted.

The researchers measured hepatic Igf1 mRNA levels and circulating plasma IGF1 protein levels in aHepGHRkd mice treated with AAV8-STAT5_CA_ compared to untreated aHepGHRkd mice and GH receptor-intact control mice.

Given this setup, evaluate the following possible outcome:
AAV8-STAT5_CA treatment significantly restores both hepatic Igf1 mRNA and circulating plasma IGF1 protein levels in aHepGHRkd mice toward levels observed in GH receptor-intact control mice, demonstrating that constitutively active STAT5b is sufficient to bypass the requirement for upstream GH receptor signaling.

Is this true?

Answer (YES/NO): YES